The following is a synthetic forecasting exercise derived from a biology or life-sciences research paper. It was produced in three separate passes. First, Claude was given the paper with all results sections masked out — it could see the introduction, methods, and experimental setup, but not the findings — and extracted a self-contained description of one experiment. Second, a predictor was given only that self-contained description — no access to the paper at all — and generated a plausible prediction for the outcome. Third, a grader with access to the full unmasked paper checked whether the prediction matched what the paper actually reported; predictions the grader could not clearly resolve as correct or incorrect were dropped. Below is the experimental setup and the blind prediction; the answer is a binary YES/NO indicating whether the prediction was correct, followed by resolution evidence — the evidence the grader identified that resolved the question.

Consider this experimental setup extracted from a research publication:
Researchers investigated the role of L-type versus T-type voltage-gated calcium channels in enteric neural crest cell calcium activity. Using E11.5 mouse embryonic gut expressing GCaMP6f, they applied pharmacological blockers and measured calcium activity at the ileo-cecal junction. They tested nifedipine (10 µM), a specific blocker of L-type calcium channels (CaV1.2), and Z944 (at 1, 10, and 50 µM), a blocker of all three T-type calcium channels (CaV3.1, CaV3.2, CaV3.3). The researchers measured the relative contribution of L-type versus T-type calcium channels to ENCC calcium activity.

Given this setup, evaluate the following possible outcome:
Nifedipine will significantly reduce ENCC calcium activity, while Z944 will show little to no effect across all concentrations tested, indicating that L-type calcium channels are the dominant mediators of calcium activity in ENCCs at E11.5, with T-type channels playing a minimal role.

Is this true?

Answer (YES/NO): NO